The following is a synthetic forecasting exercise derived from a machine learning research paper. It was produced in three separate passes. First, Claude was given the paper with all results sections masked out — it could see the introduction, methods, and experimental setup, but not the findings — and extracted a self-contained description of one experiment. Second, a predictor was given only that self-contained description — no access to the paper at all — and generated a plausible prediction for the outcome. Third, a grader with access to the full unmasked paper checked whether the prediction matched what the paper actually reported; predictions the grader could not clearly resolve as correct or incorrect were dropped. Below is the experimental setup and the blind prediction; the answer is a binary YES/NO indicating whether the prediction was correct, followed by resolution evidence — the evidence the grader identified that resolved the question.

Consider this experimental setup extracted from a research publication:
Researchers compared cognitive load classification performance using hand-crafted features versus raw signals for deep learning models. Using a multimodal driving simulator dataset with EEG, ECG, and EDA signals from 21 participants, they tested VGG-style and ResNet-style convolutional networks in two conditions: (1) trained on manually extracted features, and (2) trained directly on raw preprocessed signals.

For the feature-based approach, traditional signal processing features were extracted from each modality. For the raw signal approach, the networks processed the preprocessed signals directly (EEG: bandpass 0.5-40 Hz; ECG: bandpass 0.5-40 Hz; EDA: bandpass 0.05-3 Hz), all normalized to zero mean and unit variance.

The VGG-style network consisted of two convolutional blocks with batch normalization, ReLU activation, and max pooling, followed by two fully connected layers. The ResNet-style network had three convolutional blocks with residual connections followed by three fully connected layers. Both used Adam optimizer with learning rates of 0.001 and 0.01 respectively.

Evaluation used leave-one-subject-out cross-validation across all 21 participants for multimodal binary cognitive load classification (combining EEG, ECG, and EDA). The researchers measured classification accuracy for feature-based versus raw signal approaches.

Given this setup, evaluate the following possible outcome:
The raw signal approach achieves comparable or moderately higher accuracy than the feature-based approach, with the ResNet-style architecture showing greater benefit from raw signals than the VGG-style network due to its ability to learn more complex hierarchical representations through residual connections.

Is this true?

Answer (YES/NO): NO